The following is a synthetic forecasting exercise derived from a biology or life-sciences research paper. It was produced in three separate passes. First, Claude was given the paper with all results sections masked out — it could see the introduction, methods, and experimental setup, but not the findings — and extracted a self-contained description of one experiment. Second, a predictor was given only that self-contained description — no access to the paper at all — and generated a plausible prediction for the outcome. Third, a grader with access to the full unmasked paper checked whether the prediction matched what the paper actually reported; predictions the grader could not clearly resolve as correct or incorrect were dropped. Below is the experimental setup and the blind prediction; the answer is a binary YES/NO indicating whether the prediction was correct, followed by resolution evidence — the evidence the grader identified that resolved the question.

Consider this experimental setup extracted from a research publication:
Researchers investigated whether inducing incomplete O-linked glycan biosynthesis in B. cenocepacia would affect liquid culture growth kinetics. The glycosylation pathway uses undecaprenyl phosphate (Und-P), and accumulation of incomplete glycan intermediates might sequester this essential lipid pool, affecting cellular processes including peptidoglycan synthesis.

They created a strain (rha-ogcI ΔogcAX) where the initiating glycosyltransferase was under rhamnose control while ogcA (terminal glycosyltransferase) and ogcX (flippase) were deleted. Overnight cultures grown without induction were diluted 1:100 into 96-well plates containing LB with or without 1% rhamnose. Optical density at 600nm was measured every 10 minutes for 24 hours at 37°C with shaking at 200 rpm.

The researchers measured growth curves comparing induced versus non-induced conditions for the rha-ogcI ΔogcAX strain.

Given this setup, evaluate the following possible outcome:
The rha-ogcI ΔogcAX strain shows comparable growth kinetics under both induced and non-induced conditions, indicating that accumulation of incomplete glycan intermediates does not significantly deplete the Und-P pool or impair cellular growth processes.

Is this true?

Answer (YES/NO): NO